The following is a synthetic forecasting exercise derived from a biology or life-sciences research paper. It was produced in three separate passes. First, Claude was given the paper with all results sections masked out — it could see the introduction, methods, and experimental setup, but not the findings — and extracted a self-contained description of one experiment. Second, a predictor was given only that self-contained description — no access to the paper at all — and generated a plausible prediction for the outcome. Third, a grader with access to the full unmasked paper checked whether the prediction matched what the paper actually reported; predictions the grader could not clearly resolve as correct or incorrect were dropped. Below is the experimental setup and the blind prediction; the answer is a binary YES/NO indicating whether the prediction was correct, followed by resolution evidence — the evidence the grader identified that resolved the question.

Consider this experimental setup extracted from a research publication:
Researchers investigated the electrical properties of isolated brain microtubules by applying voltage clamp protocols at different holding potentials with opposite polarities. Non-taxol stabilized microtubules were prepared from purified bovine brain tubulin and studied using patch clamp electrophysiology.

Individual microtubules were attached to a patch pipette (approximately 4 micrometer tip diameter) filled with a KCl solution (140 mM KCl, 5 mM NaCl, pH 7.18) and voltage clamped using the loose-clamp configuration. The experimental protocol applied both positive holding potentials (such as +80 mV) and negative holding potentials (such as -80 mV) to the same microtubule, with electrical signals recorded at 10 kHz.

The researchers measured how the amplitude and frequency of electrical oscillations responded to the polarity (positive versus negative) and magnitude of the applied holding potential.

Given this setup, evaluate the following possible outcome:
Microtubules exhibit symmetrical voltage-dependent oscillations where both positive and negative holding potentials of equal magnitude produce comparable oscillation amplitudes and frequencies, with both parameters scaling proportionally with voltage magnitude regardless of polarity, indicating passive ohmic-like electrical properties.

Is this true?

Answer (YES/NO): NO